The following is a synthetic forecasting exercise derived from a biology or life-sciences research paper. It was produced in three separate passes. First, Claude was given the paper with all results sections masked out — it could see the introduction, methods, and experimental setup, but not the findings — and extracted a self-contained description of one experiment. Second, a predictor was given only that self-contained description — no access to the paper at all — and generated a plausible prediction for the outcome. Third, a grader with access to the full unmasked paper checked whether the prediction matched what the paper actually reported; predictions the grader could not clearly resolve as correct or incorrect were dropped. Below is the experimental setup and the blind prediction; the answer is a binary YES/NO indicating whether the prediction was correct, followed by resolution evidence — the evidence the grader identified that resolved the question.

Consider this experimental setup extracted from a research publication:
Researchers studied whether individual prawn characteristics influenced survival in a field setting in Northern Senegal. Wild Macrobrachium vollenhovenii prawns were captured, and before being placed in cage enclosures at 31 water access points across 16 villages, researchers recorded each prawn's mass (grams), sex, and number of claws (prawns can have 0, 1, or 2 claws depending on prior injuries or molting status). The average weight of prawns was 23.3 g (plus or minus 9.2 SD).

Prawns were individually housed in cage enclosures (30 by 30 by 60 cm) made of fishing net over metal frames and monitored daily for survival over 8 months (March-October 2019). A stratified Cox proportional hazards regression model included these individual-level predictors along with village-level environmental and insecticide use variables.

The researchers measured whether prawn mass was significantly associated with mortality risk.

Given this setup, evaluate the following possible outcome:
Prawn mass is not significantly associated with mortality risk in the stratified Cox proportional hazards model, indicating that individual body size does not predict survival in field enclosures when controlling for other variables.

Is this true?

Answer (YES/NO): YES